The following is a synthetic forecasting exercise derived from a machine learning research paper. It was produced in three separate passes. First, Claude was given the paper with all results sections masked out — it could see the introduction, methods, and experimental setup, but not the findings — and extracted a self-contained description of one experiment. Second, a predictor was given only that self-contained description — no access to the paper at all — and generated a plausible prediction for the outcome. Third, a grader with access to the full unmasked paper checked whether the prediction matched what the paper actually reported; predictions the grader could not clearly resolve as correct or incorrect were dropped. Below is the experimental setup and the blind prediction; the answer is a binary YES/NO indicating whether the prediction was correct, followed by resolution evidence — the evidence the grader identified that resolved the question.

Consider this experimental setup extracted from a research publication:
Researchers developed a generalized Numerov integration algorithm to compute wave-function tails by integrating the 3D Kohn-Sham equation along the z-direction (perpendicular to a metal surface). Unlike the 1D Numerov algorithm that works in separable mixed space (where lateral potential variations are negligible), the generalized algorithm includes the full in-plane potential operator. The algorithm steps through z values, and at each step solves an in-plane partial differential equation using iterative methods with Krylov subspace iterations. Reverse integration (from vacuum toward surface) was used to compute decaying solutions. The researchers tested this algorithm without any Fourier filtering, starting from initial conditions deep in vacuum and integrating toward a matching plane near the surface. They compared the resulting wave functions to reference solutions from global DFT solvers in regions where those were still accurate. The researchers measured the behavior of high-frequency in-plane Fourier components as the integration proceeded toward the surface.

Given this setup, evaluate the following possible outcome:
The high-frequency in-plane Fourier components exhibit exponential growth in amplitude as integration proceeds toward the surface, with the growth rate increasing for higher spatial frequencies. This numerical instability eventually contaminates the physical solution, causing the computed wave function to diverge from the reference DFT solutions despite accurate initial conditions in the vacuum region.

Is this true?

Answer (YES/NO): YES